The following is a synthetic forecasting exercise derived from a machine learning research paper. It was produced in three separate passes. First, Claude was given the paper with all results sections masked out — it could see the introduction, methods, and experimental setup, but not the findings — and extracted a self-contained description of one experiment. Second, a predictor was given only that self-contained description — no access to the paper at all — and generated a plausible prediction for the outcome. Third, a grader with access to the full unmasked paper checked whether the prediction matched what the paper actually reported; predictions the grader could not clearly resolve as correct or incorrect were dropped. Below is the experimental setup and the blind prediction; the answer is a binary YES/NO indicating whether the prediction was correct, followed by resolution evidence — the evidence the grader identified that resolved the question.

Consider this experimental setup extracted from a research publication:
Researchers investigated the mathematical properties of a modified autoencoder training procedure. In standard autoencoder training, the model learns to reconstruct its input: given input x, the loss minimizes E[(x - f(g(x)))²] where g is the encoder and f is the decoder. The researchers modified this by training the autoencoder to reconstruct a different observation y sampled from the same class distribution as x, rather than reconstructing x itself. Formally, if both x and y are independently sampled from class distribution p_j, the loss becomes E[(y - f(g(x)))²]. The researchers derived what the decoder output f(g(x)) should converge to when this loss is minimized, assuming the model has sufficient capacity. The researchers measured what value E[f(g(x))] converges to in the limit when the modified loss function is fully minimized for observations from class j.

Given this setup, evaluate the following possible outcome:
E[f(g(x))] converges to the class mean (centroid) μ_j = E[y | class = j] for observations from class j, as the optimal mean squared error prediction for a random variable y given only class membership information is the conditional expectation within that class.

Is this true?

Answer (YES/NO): YES